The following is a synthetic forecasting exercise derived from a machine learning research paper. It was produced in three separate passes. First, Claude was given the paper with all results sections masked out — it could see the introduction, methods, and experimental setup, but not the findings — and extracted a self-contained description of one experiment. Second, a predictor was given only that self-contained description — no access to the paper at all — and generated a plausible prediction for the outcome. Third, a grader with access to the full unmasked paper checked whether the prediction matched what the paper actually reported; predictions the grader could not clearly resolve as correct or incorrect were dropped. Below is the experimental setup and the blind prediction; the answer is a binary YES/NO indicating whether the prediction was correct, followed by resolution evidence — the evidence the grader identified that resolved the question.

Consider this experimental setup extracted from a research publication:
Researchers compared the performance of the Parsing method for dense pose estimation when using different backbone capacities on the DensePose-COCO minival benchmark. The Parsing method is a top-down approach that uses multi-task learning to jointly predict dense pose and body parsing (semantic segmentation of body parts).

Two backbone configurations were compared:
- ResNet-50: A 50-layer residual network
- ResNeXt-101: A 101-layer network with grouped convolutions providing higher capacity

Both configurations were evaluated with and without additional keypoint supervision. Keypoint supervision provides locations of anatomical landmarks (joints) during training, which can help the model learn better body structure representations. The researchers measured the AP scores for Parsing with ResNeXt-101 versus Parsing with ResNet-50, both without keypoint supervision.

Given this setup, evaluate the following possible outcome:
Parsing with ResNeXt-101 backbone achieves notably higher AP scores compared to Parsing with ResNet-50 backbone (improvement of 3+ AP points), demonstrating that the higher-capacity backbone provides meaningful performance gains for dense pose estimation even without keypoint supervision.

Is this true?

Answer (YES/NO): YES